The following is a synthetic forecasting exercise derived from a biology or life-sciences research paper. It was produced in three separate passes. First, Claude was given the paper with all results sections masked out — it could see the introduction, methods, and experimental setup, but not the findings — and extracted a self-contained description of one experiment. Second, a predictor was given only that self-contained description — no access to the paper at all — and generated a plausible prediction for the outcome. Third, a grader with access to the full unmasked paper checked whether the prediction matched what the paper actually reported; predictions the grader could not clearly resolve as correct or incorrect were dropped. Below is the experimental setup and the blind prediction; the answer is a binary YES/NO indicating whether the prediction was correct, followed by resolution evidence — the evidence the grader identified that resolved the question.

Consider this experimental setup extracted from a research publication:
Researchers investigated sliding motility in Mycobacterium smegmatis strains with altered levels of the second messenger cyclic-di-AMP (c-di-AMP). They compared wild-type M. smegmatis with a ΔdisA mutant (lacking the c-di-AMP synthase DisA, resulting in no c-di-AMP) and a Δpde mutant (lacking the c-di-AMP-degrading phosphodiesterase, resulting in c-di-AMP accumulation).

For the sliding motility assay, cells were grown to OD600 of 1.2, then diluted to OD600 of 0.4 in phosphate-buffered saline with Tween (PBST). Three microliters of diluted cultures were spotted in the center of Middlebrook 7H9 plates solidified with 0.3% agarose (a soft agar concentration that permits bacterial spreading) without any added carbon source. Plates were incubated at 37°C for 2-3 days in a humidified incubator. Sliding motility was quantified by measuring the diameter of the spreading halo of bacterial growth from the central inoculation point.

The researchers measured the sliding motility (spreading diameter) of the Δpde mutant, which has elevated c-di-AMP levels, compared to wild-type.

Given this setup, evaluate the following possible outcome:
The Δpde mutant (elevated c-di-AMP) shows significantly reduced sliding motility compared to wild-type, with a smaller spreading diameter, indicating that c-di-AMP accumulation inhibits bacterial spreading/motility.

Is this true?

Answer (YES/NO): YES